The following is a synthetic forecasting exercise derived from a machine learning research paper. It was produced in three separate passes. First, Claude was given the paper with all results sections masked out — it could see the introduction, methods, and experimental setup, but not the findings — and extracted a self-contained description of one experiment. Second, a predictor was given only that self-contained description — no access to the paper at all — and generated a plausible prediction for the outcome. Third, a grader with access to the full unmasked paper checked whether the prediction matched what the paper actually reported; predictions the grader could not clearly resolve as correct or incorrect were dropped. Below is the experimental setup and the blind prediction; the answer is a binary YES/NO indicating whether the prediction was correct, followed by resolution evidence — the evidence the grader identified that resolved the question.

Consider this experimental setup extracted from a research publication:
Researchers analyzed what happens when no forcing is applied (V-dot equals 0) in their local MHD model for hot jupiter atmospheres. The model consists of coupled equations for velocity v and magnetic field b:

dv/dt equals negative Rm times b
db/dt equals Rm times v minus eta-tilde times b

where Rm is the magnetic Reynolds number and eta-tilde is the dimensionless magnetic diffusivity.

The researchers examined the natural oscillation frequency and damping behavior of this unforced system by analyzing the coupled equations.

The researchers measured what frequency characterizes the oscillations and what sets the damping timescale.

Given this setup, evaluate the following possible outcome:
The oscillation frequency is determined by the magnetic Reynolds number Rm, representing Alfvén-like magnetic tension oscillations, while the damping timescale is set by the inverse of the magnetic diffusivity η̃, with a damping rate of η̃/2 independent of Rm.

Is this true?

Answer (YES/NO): NO